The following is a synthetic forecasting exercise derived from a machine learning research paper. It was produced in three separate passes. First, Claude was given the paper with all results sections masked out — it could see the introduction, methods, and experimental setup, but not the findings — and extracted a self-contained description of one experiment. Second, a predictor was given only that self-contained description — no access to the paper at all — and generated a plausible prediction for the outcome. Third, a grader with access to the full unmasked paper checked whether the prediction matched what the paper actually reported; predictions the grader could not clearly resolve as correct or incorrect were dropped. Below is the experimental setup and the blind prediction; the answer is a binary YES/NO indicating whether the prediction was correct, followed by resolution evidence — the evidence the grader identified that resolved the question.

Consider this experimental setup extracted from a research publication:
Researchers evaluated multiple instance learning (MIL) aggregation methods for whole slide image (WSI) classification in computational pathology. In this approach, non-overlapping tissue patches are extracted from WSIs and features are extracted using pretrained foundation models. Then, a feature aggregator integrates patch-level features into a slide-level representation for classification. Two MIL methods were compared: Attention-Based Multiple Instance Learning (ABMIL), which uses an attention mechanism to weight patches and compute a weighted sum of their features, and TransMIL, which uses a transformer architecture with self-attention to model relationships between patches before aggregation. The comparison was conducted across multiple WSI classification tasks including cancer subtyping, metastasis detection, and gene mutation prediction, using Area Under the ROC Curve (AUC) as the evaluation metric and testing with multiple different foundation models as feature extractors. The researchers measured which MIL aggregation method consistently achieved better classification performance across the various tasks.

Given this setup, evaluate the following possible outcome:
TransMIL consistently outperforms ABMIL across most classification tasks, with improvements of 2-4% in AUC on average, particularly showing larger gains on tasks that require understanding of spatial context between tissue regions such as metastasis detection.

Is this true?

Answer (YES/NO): NO